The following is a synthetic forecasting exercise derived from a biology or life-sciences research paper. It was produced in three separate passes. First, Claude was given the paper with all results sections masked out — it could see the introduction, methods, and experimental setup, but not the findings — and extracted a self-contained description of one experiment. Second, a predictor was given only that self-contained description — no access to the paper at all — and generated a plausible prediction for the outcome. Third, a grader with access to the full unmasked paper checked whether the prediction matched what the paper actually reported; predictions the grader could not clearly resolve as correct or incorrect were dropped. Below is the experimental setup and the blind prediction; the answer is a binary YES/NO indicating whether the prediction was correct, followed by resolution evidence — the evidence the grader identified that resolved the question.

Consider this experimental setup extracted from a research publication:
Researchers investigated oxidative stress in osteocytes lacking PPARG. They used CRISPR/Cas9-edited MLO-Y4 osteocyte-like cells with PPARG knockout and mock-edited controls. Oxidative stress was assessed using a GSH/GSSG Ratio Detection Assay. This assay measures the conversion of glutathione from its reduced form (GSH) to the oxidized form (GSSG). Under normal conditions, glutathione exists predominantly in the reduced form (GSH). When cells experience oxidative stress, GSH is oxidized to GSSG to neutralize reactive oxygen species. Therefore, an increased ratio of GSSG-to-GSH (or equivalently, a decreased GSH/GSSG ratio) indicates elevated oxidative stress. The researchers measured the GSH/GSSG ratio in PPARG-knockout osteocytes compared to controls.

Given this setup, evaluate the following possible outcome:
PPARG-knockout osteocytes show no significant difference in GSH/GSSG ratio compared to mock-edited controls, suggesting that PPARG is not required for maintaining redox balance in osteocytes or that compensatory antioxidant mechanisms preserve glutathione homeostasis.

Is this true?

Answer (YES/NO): NO